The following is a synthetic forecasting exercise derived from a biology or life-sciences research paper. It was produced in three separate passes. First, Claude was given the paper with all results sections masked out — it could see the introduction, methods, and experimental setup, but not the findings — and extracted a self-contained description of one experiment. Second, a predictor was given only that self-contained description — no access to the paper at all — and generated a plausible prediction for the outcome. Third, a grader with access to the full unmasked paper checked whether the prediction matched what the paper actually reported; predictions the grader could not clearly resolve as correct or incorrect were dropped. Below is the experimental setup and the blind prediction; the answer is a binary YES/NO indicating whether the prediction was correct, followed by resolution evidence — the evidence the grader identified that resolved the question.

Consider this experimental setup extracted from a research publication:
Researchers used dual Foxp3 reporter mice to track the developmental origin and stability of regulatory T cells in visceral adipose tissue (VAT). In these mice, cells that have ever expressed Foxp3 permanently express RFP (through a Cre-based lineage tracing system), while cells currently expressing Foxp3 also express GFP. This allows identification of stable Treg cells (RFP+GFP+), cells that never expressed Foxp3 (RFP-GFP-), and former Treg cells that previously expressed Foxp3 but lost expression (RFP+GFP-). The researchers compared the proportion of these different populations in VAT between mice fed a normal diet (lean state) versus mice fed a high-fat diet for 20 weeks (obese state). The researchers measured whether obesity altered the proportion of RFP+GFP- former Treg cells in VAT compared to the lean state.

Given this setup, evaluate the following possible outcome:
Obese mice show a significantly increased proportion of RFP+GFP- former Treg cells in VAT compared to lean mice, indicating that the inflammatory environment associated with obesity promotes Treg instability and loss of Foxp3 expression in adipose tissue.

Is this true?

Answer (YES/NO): YES